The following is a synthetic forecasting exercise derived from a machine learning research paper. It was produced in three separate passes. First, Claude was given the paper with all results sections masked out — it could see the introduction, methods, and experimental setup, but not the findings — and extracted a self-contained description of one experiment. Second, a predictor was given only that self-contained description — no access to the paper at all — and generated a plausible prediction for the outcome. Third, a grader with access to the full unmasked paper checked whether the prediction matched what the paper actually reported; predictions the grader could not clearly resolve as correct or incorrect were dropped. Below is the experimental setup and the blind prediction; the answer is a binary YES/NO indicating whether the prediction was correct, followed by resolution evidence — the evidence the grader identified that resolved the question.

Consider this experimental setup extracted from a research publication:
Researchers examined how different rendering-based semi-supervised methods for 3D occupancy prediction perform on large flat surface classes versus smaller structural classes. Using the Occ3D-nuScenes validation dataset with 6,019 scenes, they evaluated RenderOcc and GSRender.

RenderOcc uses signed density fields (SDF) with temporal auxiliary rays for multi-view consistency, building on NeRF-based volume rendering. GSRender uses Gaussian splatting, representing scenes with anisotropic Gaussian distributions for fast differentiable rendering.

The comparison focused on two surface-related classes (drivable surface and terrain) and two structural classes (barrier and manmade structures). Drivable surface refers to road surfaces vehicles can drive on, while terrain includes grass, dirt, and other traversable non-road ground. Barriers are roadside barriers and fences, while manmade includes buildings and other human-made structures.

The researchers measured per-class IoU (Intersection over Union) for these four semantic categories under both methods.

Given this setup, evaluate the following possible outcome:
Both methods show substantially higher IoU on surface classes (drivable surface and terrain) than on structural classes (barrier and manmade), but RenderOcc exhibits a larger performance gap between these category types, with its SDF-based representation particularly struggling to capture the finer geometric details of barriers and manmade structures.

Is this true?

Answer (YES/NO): NO